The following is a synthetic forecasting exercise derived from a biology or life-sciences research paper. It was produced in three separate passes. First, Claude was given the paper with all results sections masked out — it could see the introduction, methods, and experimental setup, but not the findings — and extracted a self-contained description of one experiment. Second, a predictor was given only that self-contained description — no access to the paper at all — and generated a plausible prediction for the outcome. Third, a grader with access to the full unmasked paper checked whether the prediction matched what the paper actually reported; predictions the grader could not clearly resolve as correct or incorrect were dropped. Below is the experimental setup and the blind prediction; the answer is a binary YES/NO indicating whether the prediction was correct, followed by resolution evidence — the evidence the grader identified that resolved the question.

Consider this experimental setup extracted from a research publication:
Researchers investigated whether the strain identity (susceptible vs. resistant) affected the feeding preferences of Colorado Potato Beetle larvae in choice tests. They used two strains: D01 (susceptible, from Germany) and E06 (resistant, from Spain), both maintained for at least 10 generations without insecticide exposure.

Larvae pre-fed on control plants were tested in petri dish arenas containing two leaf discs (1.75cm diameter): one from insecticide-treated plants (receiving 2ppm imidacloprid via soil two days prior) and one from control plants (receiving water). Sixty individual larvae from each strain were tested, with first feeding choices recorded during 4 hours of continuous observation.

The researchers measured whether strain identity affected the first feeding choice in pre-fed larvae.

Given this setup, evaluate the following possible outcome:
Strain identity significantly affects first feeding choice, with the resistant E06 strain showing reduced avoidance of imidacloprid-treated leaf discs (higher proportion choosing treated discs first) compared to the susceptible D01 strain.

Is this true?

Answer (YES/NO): NO